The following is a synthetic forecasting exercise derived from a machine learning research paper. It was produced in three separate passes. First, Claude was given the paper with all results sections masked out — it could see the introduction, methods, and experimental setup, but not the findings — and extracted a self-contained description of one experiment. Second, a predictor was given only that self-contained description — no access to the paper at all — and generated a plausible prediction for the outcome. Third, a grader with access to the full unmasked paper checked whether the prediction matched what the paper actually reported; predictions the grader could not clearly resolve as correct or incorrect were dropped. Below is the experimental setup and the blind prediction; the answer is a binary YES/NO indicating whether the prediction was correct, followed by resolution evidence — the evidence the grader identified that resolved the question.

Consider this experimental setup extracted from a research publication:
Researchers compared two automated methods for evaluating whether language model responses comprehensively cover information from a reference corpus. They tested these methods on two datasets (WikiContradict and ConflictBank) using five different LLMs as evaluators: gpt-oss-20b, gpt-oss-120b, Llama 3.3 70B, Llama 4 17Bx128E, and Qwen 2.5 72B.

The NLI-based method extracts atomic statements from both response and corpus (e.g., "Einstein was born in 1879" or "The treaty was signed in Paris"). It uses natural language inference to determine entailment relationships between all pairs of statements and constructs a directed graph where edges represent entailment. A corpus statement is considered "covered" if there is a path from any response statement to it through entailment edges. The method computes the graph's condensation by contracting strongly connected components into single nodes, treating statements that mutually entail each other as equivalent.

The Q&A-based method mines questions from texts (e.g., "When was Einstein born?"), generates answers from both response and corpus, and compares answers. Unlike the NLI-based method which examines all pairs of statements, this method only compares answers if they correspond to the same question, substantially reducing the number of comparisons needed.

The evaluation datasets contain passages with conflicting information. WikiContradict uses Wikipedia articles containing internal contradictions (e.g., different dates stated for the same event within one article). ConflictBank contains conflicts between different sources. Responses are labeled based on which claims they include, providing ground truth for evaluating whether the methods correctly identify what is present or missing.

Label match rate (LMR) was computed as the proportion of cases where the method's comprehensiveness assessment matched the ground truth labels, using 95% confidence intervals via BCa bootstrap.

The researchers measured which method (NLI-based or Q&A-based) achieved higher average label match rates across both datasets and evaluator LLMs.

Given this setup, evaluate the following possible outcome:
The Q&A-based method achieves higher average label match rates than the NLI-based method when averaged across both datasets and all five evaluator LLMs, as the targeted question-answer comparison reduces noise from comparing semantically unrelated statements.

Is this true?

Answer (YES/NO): YES